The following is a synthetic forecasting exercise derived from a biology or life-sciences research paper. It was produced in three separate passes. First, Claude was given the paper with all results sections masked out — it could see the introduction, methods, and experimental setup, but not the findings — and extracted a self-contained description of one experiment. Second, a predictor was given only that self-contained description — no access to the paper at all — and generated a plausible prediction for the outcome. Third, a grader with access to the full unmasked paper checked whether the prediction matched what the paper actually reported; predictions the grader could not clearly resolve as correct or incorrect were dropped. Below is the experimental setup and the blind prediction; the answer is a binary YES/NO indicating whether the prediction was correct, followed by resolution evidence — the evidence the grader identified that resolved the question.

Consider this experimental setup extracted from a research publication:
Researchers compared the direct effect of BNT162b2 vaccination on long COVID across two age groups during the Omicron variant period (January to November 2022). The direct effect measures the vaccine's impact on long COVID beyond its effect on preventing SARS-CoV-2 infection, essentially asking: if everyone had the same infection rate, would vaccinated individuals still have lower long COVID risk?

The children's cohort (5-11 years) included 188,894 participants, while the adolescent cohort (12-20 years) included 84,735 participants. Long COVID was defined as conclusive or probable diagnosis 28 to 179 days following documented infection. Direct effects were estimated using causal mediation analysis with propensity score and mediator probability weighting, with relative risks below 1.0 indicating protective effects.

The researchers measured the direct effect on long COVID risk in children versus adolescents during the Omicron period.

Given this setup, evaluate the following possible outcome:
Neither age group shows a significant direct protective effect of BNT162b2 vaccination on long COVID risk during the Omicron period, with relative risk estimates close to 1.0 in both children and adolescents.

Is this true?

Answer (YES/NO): YES